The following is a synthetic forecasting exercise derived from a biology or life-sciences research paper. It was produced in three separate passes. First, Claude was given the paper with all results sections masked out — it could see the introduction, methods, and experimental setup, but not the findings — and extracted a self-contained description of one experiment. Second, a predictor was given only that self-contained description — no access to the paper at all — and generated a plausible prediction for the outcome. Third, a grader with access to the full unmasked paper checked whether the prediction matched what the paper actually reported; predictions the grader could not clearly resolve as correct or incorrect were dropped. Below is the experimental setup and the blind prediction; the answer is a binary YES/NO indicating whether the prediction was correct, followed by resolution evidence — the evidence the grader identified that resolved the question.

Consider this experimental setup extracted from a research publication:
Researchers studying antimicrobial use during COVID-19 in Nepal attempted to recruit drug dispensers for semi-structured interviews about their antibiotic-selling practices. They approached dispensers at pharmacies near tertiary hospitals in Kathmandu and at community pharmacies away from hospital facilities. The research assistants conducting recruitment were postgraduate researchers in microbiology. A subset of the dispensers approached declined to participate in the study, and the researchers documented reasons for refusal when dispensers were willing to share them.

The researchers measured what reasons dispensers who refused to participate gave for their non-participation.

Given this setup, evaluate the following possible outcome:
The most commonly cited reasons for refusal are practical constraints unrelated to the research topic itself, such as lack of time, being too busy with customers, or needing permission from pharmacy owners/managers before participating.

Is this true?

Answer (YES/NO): NO